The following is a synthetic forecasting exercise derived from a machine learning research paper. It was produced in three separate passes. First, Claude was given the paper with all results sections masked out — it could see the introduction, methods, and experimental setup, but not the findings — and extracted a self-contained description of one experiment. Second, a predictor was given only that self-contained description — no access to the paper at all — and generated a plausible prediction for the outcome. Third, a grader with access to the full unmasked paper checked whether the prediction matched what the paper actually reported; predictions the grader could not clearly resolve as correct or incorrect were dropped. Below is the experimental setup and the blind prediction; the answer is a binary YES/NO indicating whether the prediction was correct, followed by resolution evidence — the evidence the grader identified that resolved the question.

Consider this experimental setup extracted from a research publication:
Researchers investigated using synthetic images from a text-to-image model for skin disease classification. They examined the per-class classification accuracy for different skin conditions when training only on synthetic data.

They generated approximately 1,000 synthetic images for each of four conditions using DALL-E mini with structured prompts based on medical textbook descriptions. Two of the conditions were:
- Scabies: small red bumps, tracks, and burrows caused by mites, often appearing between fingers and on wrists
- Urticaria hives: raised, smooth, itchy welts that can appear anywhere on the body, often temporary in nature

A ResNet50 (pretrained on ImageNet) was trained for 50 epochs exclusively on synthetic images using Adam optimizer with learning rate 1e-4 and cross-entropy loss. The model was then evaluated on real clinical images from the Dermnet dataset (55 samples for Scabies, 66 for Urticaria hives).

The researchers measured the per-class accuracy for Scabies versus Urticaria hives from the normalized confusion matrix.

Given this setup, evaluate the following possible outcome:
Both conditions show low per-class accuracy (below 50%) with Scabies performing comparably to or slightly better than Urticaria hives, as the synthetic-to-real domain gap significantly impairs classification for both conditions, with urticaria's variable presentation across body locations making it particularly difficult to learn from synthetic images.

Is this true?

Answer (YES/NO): YES